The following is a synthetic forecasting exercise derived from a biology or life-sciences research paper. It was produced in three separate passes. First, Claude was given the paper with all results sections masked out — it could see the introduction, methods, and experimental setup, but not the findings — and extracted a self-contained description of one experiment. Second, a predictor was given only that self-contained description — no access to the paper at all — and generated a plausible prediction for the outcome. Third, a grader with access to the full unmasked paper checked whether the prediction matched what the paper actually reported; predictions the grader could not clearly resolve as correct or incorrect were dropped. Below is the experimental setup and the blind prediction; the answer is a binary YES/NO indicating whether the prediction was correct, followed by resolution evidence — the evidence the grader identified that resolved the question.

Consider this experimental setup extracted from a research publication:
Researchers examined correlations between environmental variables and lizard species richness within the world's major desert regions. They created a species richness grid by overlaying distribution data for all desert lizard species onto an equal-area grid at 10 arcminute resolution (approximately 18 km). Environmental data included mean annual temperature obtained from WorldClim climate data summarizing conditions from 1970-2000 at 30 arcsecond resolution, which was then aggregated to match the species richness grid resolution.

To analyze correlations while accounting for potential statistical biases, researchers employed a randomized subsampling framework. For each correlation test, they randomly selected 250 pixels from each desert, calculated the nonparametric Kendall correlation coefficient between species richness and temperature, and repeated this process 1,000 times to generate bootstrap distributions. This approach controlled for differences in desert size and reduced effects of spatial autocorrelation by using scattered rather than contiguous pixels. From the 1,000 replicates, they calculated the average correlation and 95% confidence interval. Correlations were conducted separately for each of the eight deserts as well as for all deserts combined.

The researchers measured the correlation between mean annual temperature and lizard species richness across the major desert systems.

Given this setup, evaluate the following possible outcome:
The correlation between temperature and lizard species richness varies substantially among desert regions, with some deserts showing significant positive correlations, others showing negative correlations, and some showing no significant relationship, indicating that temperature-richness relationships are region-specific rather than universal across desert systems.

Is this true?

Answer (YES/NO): NO